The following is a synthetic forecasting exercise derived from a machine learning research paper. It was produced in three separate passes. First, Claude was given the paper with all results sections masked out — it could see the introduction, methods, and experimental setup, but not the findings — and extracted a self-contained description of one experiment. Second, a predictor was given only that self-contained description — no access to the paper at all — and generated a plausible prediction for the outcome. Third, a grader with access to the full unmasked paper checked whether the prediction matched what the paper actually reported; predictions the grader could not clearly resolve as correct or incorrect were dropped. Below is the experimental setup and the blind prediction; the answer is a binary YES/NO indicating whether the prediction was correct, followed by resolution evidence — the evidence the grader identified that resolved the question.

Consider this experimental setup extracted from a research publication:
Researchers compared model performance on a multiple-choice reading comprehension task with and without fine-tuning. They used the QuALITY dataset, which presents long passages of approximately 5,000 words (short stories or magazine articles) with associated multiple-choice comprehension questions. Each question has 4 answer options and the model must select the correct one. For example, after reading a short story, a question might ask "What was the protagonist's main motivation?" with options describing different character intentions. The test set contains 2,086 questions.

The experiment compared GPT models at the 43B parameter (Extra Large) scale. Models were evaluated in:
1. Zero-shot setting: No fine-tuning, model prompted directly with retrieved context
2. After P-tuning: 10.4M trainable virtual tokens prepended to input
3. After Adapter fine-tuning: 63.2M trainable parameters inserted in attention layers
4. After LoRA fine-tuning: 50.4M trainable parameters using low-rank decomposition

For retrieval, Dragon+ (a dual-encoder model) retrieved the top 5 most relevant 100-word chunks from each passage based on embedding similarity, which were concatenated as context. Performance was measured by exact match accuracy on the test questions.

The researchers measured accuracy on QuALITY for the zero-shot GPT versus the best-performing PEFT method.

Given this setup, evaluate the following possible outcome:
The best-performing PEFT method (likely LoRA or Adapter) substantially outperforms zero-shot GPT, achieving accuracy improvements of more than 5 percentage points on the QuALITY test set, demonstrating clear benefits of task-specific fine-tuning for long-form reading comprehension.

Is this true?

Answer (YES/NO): YES